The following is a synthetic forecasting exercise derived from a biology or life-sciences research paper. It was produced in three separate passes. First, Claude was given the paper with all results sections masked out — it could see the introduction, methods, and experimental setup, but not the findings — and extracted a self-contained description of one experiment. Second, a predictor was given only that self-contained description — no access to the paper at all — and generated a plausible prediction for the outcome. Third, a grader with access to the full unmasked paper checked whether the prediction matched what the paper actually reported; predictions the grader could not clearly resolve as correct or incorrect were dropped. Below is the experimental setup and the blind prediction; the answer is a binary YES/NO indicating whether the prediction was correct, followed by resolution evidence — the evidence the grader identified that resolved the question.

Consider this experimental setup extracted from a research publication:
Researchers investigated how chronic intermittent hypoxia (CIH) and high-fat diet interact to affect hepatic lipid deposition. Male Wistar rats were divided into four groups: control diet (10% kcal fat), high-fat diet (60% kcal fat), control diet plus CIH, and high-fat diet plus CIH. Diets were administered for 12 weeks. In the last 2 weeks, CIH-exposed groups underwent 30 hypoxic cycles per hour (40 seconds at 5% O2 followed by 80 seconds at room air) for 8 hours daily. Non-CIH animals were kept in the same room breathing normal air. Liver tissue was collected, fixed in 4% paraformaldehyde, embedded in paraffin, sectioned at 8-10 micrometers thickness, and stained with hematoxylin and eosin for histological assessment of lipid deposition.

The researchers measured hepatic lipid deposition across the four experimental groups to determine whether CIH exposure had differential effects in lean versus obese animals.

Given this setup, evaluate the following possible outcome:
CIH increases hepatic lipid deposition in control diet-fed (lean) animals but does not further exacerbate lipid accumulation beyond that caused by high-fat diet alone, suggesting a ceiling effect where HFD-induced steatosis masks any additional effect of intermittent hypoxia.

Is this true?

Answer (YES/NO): NO